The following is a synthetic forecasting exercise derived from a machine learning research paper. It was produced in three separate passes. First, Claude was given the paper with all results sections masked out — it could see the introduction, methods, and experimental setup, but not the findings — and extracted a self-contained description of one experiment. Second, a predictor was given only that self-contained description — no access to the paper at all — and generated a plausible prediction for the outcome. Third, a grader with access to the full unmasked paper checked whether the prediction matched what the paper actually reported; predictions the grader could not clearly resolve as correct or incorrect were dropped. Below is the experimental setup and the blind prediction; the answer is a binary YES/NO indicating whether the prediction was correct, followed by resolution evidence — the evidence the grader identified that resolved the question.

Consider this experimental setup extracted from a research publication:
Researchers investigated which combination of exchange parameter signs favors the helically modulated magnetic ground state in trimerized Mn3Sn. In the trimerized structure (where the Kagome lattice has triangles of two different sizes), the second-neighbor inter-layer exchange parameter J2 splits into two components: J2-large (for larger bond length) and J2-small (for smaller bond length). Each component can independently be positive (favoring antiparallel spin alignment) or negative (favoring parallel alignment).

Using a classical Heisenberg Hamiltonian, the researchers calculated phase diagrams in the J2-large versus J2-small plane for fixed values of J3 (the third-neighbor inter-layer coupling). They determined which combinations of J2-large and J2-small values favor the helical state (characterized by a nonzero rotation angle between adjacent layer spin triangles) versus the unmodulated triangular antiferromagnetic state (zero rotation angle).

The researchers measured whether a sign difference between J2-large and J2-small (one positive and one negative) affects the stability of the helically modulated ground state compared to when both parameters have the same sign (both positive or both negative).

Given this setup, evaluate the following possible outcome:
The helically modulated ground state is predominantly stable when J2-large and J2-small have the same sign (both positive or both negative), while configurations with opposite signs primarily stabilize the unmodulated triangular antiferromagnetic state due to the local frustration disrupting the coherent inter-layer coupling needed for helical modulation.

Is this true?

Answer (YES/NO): NO